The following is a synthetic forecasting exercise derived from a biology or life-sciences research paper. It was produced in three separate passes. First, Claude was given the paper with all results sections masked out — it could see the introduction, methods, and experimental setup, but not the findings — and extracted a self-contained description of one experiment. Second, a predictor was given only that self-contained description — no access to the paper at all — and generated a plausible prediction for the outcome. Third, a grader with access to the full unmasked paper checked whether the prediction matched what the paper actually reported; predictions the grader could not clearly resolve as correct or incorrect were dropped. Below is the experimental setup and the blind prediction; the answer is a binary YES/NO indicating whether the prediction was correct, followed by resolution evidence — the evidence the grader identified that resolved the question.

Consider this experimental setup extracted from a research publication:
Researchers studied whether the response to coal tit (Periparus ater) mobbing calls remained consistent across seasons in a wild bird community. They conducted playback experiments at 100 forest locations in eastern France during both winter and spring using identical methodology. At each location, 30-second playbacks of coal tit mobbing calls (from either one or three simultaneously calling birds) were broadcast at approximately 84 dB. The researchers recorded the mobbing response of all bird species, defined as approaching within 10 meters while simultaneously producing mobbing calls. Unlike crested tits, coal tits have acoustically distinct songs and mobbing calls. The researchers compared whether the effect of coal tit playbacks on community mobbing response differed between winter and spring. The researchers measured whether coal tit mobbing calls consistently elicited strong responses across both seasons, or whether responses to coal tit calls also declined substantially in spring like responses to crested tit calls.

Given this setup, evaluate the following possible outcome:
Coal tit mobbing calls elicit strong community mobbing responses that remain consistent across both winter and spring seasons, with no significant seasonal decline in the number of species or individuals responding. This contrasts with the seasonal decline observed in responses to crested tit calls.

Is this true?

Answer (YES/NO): NO